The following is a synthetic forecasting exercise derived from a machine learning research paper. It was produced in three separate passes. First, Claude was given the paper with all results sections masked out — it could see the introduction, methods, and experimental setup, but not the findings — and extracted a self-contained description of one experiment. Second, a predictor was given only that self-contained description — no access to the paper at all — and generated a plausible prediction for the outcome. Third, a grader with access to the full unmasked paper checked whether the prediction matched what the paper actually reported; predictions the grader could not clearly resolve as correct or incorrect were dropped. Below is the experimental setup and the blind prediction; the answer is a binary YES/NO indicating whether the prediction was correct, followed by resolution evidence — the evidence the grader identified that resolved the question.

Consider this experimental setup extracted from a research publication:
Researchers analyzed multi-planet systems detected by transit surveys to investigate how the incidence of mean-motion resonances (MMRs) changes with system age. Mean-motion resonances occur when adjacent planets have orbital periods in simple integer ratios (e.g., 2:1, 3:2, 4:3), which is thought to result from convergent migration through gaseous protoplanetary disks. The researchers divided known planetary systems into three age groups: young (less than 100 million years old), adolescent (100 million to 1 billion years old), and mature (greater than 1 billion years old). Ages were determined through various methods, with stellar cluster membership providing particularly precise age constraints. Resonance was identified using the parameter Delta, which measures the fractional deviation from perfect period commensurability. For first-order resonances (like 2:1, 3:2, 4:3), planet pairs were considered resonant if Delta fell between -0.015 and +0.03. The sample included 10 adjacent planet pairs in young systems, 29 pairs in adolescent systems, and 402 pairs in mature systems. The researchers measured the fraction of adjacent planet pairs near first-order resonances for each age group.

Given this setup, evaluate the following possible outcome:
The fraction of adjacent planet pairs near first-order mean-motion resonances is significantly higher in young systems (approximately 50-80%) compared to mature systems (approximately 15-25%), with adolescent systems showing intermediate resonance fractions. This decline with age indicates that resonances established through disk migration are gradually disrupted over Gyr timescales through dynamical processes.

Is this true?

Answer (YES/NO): YES